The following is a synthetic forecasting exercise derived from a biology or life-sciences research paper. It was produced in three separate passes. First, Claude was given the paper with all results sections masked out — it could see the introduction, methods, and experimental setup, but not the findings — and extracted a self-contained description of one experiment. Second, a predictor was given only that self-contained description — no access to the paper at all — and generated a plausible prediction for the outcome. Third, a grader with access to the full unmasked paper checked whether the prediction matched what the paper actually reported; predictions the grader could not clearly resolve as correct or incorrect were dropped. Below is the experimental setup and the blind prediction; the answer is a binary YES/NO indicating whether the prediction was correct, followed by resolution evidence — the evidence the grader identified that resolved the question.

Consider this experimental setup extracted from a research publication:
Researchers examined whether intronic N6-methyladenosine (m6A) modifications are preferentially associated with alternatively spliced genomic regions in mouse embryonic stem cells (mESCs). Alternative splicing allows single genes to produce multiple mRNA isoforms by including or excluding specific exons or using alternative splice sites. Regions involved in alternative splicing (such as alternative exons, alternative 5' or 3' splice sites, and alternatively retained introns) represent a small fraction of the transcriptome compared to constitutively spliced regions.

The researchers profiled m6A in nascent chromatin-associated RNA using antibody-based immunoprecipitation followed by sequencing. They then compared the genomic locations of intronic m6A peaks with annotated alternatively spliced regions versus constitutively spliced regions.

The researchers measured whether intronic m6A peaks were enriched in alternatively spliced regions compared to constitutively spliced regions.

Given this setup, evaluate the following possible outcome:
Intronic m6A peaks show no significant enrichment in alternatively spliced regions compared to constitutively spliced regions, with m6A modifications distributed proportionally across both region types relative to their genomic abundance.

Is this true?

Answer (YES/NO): NO